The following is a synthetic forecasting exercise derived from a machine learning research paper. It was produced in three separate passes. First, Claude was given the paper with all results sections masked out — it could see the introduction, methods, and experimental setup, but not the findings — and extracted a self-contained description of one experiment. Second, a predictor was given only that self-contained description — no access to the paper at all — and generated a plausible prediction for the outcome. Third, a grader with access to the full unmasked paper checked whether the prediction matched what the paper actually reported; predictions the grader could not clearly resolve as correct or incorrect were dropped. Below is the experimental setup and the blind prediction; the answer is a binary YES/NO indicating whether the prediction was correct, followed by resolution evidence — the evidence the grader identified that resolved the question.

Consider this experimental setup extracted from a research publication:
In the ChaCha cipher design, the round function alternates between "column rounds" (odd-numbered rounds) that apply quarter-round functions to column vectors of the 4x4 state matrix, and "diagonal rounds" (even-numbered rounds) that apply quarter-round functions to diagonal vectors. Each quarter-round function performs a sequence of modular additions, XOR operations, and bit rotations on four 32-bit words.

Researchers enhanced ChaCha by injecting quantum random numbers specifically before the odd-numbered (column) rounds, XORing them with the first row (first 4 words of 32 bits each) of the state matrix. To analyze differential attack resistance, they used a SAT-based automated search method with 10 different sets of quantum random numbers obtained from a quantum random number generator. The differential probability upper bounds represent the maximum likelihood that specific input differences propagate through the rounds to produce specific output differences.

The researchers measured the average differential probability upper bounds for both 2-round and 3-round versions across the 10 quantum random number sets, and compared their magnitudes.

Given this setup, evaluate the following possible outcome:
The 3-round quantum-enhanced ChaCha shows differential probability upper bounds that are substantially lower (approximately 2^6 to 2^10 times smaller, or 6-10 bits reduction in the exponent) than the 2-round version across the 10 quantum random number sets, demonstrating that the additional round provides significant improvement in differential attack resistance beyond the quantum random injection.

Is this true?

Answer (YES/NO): NO